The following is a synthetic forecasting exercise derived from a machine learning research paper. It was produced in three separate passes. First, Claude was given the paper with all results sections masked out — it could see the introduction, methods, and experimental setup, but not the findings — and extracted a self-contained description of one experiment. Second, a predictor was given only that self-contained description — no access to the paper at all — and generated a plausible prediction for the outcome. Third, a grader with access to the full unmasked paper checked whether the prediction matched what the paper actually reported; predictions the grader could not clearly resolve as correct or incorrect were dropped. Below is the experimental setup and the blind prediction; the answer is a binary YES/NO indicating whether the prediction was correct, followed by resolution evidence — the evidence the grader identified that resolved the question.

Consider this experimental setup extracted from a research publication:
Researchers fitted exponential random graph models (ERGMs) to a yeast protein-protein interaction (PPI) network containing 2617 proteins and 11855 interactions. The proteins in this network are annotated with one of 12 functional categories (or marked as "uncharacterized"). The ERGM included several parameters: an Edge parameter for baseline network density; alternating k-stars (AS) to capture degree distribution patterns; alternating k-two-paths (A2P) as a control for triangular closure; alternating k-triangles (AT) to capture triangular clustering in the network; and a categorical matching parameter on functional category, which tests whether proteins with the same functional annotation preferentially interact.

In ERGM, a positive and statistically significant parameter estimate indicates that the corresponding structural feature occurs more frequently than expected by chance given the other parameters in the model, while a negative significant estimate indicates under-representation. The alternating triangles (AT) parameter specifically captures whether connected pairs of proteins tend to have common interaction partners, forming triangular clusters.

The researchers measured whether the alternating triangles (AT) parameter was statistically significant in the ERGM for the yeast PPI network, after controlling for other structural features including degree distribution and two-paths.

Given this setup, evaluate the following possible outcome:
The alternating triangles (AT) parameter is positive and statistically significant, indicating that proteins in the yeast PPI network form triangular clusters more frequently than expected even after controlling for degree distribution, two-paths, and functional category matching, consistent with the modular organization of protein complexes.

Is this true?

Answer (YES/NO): YES